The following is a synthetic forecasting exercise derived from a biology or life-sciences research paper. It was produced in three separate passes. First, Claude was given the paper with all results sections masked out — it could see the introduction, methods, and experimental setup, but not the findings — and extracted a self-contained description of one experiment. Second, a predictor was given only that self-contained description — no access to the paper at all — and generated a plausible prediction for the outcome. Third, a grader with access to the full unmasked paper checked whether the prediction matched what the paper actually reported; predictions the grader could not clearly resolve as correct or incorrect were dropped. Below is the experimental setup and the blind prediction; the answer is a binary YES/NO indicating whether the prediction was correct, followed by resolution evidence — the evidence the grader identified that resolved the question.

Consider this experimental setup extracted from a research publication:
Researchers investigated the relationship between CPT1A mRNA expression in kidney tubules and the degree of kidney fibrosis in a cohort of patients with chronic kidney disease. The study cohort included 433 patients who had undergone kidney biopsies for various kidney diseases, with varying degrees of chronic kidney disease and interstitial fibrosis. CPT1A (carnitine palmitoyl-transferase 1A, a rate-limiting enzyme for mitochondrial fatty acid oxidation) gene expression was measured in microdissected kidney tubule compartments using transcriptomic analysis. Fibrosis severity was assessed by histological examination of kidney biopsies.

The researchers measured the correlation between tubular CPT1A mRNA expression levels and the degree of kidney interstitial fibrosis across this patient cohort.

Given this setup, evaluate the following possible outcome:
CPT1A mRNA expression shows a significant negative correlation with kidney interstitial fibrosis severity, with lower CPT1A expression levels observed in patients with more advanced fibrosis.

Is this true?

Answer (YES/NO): YES